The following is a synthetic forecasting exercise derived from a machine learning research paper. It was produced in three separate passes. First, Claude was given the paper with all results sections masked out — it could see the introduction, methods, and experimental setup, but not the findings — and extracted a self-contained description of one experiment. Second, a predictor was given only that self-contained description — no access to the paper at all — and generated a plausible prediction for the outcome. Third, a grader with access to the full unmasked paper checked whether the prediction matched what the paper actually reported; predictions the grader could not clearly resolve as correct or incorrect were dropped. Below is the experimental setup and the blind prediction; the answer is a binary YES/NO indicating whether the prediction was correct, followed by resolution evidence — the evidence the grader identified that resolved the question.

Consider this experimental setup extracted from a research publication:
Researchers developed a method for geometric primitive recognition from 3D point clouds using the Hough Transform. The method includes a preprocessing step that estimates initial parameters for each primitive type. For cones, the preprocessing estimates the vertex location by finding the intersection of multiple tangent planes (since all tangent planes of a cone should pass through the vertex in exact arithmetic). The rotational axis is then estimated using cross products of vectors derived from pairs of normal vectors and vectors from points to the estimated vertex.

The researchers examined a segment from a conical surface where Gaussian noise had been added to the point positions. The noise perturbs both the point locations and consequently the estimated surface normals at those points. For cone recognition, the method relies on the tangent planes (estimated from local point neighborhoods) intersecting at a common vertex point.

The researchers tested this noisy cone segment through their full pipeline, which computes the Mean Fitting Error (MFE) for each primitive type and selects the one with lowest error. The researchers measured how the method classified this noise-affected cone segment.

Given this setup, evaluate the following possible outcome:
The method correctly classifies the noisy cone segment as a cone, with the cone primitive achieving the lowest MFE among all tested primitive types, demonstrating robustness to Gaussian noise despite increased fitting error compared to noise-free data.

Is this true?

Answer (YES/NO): NO